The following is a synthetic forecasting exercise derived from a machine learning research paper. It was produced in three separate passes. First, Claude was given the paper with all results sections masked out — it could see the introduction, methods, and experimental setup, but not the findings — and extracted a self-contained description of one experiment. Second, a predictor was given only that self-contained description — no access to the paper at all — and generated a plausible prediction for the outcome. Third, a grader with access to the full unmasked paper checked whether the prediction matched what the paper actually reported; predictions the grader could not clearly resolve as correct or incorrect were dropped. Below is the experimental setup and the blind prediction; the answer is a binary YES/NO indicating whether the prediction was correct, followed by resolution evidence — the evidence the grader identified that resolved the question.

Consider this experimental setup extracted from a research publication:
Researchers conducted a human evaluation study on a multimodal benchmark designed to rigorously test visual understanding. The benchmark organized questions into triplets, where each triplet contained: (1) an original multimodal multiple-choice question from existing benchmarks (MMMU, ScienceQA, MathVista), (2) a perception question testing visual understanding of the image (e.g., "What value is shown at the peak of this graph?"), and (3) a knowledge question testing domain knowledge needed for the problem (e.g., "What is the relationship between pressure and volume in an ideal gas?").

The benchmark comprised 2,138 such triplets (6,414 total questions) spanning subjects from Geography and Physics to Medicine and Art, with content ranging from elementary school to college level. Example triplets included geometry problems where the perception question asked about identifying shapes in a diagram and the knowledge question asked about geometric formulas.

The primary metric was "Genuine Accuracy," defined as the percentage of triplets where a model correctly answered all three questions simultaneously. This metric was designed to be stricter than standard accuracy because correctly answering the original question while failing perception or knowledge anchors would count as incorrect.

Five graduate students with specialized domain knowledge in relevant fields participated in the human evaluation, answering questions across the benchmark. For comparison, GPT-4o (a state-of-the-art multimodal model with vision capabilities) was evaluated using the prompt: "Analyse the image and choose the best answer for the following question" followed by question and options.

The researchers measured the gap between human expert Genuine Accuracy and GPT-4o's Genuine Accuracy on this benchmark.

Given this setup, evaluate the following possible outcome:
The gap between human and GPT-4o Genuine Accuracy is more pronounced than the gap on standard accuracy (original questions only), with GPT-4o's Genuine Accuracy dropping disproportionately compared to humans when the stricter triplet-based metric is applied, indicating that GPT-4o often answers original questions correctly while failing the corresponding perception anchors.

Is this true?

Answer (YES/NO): YES